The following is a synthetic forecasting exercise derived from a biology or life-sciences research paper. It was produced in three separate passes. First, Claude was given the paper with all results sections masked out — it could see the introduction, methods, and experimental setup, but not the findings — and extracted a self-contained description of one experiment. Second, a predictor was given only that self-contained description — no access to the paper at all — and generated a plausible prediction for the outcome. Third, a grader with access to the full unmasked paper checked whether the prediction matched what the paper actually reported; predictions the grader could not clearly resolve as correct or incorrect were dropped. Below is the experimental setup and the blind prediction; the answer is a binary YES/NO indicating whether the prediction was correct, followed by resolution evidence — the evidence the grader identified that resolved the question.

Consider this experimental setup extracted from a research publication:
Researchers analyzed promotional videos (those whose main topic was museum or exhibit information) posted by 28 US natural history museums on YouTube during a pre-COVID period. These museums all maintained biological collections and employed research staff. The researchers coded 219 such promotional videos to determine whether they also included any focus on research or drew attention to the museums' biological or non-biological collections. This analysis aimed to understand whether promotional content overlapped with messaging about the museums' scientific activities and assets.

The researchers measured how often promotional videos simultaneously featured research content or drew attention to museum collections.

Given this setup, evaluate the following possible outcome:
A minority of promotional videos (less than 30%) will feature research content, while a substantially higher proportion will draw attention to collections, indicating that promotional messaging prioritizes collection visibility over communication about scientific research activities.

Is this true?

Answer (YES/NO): YES